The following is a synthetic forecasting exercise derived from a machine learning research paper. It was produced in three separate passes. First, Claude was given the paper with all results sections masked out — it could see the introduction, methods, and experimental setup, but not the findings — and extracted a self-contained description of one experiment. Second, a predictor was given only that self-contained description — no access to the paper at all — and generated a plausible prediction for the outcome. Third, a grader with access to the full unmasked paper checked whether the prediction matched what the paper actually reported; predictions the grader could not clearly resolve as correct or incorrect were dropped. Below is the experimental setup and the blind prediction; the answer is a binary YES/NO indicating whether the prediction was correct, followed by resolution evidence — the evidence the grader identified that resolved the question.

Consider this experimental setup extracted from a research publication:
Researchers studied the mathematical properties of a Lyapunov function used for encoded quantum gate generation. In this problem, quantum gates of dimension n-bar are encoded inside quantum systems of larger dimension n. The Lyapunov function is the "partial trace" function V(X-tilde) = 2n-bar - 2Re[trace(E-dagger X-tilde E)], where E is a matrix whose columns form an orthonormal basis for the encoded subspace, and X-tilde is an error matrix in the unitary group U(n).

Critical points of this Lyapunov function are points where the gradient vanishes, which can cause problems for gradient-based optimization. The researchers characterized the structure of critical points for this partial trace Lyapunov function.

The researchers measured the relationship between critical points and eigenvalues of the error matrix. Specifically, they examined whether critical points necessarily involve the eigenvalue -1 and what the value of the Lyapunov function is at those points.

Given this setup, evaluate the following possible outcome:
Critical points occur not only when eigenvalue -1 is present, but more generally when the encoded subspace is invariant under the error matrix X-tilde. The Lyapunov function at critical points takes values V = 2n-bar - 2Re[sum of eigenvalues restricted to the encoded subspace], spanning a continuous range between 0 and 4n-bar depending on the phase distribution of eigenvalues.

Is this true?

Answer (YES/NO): NO